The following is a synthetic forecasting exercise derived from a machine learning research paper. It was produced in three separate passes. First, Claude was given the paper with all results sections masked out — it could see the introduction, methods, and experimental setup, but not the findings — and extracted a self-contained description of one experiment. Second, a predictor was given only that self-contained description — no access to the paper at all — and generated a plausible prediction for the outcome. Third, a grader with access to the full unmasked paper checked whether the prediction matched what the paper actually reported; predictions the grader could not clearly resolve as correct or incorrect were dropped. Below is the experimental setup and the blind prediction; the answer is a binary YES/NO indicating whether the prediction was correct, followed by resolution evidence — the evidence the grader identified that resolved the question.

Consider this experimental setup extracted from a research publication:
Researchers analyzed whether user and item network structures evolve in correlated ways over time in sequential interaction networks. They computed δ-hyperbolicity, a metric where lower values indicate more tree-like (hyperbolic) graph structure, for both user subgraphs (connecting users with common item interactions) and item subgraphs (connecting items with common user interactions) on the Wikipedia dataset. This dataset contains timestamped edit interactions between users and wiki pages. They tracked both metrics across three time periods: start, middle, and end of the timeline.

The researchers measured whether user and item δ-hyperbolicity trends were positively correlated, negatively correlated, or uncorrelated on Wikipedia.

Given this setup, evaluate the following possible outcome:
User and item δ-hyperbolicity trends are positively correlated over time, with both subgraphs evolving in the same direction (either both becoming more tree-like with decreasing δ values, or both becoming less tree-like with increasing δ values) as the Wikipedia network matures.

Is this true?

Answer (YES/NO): YES